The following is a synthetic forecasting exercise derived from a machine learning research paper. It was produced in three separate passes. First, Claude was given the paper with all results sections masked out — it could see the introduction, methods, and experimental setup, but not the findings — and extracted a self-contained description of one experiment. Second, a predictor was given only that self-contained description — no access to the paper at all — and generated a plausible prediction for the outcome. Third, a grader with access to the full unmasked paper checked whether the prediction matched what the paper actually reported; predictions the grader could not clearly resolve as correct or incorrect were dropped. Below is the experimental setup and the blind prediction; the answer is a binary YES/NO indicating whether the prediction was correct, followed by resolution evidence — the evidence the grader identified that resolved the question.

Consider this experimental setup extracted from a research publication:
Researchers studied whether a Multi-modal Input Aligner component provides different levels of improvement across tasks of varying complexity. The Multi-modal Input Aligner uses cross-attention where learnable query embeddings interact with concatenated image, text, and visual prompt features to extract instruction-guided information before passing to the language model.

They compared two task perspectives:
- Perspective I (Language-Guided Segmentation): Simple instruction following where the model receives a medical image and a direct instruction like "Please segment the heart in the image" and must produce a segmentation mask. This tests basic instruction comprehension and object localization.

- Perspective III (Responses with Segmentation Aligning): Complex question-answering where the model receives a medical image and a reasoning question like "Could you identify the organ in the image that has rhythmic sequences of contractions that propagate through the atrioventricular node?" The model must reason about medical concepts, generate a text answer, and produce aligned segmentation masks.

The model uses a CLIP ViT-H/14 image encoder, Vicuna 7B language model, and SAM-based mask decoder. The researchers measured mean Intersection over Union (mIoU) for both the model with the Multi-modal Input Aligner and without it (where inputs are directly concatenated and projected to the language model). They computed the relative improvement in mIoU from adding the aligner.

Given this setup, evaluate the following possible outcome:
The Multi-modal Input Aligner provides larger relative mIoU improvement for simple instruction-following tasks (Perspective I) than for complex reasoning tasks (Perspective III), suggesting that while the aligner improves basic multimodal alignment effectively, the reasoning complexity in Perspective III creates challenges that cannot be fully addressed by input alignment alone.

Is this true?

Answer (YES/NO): NO